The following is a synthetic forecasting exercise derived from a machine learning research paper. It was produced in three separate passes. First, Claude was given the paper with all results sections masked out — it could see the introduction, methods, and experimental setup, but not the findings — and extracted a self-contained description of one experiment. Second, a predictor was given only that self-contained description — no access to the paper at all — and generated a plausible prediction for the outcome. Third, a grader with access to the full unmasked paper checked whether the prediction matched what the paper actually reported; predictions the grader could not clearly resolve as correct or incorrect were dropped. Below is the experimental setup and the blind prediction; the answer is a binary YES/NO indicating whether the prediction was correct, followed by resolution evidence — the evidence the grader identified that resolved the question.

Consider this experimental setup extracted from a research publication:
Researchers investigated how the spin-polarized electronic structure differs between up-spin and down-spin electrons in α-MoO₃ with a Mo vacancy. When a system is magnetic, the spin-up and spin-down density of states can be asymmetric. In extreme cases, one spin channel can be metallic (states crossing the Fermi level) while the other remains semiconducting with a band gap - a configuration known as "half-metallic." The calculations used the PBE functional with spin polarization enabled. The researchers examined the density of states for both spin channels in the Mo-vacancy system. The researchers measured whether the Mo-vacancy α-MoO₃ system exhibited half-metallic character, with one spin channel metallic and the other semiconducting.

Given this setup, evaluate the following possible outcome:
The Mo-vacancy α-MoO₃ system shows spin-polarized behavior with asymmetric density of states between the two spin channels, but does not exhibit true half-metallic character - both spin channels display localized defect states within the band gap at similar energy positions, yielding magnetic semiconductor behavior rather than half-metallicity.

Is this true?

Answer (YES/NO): NO